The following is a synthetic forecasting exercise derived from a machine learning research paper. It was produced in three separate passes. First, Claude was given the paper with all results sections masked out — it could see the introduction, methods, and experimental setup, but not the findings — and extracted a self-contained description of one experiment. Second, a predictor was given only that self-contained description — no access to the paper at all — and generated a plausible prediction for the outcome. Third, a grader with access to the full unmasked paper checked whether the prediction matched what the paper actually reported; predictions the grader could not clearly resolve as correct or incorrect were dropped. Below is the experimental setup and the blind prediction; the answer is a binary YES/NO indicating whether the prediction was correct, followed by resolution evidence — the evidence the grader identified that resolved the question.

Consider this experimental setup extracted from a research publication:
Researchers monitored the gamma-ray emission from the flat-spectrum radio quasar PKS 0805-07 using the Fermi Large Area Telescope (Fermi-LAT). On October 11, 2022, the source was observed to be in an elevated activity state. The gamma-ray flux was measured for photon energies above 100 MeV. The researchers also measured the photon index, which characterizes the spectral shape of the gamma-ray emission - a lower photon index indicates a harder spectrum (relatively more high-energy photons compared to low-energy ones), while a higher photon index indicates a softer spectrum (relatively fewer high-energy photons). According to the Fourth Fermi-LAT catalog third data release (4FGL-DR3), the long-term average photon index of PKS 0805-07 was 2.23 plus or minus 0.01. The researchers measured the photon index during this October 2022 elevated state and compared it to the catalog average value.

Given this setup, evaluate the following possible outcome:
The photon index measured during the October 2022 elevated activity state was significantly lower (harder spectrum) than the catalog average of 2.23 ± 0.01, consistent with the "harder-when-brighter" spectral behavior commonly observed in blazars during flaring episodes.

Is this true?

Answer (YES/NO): YES